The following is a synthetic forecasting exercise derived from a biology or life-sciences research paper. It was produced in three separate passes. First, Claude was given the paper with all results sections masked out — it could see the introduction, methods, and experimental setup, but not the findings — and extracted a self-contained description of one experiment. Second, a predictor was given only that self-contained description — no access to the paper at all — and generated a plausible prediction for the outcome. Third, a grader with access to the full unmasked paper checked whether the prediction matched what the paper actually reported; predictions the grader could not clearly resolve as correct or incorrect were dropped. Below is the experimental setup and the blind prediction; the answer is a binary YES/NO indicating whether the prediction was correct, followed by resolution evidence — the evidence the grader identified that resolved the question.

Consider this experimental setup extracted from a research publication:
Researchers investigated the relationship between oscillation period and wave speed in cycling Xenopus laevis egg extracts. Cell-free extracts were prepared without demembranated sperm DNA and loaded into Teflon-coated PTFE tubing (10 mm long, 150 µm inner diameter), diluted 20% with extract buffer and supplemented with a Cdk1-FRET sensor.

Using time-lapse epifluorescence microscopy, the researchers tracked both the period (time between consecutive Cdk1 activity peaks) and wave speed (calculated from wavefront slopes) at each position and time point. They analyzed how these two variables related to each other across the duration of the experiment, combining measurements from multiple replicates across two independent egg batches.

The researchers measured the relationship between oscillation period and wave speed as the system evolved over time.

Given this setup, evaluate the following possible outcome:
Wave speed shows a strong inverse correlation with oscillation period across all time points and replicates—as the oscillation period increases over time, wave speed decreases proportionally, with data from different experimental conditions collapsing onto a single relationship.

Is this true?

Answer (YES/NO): NO